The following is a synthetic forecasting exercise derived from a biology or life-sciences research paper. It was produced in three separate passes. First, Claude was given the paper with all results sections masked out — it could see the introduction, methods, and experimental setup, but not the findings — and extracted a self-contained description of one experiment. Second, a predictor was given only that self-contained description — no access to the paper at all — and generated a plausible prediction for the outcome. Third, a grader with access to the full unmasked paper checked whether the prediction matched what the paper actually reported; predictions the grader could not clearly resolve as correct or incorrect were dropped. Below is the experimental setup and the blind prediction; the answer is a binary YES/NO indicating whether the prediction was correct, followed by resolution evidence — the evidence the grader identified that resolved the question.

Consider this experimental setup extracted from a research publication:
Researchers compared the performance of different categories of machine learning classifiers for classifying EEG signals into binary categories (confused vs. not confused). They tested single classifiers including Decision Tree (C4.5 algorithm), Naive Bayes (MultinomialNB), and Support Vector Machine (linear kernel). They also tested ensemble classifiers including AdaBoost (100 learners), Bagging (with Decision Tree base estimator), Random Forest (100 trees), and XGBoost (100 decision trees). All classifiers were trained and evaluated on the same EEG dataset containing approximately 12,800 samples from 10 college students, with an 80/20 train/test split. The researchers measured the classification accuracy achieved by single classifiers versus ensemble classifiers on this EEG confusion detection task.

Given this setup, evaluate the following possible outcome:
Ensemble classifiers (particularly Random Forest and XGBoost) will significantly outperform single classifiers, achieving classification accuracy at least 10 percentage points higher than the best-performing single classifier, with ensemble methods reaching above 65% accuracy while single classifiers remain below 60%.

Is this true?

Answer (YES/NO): NO